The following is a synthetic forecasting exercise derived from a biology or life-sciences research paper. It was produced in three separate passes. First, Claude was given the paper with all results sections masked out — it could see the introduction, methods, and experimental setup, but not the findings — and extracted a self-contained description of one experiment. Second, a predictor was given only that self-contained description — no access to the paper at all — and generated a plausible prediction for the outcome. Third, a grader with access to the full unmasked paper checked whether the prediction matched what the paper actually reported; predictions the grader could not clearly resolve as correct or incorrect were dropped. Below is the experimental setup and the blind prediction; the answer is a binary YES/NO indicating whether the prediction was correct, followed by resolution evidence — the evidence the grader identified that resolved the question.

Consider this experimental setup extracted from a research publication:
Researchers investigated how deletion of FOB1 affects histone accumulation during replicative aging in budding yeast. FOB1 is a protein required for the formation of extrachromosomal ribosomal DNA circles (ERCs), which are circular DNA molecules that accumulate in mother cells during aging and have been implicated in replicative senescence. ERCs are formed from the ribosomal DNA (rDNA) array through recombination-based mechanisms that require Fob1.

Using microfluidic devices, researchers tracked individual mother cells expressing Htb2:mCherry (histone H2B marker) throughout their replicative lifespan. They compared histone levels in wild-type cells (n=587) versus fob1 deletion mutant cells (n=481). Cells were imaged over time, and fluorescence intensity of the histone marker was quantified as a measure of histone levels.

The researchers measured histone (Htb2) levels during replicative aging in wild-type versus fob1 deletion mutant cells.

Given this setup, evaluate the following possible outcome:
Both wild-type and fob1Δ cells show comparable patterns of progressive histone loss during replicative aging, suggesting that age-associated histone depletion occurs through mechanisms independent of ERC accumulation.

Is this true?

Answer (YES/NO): NO